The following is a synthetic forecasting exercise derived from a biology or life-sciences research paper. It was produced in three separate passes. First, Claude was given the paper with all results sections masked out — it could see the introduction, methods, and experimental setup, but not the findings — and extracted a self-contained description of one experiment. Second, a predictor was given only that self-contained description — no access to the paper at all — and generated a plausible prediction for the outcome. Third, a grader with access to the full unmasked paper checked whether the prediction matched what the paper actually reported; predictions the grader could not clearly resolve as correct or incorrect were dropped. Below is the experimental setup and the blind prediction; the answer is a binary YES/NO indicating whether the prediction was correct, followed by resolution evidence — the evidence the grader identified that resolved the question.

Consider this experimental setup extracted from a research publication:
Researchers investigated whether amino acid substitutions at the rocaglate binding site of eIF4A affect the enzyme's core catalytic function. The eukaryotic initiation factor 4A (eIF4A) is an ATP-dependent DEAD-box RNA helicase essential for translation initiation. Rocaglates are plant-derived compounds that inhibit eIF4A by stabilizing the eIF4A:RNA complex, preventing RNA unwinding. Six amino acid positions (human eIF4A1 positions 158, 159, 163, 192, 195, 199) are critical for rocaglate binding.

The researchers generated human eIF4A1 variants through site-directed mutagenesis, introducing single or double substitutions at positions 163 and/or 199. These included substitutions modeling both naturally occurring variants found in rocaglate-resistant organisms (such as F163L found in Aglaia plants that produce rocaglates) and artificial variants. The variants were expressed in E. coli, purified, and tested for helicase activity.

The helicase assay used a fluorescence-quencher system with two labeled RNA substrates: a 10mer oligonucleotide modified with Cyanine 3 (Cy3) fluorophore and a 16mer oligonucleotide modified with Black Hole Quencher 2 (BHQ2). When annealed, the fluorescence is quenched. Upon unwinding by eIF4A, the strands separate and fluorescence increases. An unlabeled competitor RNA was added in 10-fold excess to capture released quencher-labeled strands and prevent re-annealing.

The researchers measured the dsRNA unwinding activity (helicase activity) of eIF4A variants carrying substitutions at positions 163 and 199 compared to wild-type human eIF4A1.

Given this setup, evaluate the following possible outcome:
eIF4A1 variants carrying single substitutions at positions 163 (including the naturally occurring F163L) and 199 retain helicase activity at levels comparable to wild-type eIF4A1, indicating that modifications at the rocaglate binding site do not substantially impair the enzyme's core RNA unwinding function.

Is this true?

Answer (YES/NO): YES